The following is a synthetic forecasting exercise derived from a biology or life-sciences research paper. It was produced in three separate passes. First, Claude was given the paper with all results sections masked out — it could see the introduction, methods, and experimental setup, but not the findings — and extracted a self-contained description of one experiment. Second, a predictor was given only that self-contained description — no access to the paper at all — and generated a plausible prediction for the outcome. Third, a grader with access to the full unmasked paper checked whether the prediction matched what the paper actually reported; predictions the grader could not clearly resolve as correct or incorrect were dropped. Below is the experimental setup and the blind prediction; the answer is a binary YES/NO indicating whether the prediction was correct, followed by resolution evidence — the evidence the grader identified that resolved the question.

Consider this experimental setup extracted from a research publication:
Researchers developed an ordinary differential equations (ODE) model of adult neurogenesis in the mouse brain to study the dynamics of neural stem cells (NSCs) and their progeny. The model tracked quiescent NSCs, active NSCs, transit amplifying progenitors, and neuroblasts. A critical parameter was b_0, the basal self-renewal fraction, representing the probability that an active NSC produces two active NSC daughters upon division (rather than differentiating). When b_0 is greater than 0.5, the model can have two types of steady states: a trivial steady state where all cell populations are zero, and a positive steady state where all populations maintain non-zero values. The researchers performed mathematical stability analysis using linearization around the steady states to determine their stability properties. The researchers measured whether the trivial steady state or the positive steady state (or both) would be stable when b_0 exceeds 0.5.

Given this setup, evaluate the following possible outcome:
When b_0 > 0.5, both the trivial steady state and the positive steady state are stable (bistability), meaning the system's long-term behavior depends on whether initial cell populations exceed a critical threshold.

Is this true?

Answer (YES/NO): NO